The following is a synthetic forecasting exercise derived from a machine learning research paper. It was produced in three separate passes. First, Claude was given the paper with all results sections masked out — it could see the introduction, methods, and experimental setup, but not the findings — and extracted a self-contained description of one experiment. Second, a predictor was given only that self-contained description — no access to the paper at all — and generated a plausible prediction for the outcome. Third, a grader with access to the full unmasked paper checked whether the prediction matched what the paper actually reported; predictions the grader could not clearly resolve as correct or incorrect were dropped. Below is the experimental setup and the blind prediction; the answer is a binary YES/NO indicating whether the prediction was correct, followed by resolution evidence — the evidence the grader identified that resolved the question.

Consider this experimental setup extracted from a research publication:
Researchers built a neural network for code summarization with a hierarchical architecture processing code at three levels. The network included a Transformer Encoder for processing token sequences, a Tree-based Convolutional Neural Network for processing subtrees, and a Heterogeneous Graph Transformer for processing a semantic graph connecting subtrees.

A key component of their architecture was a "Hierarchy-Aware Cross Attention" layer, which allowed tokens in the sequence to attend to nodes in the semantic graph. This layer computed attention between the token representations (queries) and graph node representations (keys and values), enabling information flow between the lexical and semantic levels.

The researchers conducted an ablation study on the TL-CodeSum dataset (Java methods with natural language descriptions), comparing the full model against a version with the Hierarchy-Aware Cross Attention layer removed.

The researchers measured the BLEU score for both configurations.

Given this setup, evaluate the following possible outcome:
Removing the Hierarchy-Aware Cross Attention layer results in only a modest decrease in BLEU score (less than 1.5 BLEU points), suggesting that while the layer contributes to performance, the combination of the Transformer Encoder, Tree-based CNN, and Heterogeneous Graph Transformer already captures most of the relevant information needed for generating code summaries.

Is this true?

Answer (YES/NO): YES